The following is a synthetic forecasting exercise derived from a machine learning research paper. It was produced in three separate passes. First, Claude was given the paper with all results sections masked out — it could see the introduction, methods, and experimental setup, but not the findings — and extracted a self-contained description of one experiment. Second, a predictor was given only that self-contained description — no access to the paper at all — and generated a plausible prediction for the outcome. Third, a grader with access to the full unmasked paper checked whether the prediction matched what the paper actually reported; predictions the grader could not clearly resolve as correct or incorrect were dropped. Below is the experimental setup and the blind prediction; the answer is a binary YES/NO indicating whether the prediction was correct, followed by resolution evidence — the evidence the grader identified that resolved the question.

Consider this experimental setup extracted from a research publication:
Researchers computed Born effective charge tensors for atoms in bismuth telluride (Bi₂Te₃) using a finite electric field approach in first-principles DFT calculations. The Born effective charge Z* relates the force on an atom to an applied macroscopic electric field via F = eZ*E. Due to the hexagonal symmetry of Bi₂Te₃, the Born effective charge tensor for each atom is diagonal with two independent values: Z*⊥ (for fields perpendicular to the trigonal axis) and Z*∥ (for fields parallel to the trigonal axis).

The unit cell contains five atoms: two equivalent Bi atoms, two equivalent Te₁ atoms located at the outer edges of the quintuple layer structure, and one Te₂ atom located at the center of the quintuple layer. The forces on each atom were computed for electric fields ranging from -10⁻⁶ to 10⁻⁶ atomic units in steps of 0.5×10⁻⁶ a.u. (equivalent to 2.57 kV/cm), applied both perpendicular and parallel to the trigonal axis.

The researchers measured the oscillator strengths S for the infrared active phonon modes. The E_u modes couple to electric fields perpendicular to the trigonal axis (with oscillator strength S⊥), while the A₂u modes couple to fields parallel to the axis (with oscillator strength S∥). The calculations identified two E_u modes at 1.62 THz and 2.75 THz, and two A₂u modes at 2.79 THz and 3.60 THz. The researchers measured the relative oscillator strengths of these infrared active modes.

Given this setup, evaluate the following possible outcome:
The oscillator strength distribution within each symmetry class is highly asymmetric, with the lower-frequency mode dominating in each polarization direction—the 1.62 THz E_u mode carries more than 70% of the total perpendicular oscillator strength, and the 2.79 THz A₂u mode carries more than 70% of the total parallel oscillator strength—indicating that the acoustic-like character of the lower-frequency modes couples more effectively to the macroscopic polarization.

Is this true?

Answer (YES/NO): NO